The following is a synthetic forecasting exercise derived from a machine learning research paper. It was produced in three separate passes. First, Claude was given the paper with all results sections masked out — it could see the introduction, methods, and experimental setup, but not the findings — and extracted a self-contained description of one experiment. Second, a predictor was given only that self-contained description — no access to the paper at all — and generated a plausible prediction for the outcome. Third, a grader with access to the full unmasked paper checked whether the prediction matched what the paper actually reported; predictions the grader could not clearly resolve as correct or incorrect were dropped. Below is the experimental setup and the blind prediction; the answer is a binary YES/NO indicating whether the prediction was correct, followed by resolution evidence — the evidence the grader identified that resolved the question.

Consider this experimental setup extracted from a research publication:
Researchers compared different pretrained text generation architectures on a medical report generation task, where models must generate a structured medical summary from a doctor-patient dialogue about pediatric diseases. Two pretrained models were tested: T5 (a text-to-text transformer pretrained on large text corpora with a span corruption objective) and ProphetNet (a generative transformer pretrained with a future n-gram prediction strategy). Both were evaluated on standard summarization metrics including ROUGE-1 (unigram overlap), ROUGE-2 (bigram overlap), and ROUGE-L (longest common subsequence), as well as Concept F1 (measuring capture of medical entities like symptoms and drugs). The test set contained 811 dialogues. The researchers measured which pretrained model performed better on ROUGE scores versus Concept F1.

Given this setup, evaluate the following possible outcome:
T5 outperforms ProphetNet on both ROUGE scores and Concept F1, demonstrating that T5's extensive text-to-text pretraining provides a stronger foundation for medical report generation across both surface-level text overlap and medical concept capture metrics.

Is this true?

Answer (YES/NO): NO